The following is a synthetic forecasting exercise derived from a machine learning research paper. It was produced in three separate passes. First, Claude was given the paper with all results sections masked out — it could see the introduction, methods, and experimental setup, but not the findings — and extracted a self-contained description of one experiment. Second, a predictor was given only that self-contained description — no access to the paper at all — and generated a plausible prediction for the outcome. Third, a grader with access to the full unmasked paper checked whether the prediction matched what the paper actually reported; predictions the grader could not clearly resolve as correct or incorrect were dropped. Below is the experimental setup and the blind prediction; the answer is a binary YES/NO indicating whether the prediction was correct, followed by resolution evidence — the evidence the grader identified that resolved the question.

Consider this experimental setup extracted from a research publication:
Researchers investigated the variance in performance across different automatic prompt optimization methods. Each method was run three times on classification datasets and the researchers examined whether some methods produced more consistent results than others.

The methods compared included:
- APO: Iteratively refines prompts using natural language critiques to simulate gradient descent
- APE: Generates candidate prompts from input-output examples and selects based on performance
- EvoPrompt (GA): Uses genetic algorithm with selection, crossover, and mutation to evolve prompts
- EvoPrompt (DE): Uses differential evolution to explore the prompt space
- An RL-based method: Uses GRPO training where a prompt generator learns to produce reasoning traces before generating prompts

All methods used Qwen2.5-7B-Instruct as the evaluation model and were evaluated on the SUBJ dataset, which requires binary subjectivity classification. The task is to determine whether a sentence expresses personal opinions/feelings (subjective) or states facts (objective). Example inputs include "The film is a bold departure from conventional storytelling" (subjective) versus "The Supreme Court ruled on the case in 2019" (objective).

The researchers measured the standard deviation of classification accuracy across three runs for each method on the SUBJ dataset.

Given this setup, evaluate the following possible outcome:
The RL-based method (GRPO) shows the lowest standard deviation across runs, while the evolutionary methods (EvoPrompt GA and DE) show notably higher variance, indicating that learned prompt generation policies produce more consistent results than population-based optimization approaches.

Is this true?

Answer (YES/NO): YES